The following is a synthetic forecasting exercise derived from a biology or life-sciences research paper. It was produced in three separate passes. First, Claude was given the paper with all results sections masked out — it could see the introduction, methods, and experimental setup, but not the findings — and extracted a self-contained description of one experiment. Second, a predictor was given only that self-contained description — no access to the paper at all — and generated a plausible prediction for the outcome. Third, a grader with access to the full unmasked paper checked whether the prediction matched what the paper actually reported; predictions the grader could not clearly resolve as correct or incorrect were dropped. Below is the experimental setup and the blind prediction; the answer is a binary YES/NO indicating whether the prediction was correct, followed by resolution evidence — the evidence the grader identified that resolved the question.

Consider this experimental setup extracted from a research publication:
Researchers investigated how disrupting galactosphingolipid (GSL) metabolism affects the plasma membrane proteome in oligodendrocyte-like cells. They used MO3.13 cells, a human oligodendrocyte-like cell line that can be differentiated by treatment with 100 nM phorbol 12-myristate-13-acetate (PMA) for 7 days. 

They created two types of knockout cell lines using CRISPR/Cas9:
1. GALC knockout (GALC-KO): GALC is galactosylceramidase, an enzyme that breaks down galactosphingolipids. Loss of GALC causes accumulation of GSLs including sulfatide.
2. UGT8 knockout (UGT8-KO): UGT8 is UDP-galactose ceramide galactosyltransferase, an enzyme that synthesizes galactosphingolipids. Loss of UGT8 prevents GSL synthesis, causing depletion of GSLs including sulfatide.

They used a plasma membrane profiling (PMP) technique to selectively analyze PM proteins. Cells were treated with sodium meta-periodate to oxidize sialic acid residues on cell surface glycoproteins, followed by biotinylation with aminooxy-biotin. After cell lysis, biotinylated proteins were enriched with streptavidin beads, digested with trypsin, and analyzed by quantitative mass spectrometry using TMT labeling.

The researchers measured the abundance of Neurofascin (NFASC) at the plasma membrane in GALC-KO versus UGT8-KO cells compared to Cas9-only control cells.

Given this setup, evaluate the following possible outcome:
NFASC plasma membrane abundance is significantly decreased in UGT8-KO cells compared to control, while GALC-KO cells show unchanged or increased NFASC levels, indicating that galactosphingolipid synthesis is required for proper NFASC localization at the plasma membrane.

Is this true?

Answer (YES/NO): NO